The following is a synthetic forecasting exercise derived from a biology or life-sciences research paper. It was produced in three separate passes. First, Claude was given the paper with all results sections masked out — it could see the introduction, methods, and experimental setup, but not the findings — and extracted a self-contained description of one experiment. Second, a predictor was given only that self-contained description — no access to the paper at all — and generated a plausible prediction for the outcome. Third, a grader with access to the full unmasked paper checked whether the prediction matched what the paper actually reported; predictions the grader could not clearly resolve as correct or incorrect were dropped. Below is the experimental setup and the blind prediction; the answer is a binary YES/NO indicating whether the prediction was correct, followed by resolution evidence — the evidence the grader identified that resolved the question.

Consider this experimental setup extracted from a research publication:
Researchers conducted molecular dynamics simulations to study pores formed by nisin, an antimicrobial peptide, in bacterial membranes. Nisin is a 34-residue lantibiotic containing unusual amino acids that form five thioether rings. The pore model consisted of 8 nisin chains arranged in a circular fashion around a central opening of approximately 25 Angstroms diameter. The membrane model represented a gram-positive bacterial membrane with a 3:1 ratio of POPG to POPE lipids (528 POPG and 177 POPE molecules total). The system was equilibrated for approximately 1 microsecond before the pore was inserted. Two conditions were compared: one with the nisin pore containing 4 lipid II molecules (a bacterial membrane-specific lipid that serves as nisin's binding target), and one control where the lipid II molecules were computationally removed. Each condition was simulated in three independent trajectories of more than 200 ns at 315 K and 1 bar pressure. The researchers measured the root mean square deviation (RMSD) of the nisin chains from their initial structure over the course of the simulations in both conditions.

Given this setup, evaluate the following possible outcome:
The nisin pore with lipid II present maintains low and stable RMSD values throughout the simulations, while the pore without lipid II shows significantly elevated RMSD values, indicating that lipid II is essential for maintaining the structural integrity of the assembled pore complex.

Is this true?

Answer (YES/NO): NO